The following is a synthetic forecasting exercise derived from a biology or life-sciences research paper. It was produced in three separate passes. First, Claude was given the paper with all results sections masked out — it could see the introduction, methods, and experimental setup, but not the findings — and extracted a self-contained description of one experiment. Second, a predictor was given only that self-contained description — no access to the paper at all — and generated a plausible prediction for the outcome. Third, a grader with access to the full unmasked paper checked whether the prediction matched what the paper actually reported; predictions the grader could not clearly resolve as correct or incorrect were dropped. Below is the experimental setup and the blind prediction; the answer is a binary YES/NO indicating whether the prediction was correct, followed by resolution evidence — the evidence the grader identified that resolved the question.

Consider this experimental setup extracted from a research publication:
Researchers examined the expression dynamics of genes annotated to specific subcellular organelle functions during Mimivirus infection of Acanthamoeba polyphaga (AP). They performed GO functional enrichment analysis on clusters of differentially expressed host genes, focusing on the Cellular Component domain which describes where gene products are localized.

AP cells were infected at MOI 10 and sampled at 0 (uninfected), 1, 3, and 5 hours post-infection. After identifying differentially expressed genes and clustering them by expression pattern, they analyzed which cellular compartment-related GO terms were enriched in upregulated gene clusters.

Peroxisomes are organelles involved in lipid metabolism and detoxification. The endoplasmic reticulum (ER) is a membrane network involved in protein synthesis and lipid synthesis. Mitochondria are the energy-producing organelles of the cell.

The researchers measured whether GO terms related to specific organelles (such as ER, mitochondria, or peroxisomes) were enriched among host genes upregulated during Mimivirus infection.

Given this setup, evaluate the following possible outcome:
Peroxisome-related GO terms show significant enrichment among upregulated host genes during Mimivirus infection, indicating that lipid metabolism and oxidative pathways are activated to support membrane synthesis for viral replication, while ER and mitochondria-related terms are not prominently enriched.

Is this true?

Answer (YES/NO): NO